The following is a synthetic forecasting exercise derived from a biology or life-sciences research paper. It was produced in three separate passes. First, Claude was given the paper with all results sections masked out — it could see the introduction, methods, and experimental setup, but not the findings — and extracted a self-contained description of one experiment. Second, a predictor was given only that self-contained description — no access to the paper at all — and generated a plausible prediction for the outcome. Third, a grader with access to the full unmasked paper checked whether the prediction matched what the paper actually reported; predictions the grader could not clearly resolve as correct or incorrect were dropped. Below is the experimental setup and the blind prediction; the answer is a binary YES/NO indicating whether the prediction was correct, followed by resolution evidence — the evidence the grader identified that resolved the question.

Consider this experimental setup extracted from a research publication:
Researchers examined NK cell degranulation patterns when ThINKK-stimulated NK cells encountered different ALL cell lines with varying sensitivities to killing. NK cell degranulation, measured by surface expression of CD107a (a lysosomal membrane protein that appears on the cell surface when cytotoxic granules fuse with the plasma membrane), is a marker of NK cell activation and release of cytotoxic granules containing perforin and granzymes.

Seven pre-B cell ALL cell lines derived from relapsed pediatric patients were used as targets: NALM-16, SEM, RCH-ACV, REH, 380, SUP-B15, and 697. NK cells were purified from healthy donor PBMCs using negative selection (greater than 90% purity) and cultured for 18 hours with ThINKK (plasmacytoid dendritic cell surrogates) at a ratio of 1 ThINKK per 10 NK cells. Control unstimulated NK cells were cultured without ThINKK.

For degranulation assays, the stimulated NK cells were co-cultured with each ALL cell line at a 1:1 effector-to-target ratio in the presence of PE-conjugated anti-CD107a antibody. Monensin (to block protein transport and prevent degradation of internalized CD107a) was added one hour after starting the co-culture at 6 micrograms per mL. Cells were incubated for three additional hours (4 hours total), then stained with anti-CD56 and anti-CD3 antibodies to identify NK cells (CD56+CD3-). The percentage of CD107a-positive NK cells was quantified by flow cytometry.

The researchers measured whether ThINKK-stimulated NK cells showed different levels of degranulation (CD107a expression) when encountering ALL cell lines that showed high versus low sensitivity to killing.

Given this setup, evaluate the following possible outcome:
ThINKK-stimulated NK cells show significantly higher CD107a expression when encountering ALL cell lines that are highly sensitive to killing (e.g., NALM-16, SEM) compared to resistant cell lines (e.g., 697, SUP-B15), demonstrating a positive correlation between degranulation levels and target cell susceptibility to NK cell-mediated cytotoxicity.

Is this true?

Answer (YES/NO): YES